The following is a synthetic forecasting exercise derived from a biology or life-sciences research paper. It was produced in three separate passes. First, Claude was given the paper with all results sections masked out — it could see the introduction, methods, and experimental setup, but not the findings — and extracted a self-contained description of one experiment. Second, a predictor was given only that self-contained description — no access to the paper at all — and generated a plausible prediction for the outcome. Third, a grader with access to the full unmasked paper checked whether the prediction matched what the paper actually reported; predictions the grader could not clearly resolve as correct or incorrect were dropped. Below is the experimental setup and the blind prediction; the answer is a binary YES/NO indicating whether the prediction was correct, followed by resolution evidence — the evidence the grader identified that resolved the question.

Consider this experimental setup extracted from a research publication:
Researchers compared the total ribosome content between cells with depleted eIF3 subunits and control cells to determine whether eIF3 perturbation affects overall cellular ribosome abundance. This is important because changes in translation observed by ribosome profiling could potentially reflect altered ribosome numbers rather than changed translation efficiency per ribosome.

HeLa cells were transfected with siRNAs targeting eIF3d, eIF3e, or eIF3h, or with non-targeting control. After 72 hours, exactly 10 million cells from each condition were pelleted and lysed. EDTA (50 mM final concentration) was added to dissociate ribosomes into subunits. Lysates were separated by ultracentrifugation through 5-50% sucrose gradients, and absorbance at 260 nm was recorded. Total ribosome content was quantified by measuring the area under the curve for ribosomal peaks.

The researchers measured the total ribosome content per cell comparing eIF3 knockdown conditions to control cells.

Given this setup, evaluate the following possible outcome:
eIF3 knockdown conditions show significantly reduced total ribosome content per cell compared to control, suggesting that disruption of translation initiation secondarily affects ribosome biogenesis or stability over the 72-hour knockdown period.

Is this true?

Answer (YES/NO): NO